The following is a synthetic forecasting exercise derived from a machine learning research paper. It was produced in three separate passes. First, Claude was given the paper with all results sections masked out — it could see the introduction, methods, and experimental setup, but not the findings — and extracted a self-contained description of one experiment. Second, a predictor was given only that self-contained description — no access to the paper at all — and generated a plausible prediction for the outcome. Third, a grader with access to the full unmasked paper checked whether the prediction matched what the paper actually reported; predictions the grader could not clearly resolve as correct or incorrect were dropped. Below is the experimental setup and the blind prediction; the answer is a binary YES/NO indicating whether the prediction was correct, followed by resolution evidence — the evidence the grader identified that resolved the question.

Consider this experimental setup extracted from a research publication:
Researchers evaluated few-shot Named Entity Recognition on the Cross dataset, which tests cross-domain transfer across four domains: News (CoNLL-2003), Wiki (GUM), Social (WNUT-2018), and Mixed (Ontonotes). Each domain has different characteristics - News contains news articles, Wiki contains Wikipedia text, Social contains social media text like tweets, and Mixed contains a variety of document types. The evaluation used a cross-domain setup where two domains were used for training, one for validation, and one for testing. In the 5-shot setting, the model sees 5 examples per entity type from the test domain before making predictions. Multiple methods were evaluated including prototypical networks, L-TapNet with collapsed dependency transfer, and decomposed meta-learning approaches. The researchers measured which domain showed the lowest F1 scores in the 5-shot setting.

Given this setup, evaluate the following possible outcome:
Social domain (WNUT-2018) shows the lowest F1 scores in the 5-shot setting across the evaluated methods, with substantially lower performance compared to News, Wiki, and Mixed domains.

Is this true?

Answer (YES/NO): NO